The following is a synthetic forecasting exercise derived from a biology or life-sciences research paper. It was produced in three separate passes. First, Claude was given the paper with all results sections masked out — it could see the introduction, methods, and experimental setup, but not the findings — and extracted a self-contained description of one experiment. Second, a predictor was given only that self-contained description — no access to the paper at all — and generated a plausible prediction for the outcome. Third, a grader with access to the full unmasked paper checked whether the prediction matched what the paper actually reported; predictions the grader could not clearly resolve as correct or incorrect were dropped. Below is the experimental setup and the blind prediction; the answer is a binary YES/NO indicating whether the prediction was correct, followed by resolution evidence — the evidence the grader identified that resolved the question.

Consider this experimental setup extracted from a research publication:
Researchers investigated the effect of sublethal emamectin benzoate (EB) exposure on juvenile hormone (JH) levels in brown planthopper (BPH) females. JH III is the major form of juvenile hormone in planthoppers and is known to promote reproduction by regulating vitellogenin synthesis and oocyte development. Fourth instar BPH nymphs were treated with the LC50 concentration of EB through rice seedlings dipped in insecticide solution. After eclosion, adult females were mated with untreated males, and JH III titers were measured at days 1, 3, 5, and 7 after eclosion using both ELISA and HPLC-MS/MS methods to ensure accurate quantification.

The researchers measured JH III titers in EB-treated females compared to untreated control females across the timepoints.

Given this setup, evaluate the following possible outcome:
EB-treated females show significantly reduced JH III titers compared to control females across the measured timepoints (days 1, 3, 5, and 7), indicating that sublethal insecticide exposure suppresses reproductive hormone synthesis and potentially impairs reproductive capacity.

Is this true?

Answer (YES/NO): NO